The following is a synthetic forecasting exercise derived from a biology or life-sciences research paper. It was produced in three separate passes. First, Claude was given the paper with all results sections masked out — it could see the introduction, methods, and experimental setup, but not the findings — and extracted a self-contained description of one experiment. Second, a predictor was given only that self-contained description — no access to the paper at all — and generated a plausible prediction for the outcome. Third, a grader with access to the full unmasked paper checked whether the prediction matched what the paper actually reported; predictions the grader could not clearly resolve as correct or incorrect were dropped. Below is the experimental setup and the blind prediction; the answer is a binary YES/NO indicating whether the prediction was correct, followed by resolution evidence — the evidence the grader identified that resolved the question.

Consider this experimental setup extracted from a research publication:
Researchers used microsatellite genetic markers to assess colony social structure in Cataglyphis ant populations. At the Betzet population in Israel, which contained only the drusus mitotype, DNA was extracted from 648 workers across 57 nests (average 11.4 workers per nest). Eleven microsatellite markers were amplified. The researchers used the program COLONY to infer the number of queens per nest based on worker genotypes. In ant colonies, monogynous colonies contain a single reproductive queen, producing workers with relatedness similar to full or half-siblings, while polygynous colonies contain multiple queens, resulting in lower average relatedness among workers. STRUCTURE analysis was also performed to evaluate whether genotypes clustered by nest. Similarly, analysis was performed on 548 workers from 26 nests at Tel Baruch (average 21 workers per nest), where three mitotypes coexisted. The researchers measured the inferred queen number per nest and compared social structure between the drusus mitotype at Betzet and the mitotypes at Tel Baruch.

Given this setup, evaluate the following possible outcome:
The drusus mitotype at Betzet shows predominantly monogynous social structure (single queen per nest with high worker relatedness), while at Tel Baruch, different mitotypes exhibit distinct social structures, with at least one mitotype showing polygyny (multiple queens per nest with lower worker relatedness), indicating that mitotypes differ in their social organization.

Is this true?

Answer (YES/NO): YES